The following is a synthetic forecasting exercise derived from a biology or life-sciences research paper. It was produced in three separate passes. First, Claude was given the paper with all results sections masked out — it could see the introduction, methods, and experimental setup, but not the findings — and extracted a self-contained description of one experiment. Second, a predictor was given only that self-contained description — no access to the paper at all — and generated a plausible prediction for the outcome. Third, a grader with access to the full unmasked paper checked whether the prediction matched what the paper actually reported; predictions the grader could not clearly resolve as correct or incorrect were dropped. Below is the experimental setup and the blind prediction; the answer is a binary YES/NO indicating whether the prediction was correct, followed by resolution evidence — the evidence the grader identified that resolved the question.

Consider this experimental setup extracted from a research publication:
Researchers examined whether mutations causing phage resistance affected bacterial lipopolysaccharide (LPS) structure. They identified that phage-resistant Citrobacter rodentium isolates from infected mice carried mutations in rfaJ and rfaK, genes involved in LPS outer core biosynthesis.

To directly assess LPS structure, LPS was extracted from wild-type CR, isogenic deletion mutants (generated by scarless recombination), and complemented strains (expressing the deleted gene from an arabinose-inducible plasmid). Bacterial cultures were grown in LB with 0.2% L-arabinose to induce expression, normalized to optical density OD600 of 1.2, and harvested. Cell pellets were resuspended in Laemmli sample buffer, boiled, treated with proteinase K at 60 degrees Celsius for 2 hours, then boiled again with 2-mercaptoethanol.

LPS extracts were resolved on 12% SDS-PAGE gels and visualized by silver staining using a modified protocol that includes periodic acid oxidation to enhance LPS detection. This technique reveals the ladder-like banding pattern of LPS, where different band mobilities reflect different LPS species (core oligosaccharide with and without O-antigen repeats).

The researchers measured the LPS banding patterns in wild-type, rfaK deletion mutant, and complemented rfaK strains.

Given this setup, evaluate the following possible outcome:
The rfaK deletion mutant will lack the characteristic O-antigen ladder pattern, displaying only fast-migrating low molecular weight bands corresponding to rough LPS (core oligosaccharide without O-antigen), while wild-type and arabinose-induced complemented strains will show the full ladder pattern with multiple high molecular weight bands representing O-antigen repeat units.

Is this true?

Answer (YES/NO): YES